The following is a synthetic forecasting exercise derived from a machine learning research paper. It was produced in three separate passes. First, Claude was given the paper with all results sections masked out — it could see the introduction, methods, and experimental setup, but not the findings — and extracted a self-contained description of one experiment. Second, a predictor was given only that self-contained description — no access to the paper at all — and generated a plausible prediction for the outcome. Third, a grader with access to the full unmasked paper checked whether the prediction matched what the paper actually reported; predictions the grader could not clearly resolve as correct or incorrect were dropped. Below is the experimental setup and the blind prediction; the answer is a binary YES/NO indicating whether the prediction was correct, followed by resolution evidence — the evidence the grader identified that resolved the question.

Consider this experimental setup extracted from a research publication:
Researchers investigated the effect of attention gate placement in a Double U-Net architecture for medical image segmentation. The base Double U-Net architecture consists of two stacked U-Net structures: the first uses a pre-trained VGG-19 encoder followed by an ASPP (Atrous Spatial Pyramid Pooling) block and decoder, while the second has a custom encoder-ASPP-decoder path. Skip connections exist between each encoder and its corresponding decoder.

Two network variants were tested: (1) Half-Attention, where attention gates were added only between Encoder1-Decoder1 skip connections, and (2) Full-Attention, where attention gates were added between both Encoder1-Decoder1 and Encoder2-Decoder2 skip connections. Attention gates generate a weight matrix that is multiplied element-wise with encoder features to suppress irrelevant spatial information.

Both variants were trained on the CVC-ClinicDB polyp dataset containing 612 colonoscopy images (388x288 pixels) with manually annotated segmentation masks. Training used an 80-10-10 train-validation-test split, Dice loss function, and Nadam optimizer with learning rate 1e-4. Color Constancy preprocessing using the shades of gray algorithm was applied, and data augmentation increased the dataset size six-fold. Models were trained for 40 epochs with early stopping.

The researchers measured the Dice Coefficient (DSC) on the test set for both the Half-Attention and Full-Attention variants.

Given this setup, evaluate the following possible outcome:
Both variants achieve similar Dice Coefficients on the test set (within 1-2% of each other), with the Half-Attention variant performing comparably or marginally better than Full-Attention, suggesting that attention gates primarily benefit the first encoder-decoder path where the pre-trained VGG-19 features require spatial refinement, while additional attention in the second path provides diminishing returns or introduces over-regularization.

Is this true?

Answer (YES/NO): NO